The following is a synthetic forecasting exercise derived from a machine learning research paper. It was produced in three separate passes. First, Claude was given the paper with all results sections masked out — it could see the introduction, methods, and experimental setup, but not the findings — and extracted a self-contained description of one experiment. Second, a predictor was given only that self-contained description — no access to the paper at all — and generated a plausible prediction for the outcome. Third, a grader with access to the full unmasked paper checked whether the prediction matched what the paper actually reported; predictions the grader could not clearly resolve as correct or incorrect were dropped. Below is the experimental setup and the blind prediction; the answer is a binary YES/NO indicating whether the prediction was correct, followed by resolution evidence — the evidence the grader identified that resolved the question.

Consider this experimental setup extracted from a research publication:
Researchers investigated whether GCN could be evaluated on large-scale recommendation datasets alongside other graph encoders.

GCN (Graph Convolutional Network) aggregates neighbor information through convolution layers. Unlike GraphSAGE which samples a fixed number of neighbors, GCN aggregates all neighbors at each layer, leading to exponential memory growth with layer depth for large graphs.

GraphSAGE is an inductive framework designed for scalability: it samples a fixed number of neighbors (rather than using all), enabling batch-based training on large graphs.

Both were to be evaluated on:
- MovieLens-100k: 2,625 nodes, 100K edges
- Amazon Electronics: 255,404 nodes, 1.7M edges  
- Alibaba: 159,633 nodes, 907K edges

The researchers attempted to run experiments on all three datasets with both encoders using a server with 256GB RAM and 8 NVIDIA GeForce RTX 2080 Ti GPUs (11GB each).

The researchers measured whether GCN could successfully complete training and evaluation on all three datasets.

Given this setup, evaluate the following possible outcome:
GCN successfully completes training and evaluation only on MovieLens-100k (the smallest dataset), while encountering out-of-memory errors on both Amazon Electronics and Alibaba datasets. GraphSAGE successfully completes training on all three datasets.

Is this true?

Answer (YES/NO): YES